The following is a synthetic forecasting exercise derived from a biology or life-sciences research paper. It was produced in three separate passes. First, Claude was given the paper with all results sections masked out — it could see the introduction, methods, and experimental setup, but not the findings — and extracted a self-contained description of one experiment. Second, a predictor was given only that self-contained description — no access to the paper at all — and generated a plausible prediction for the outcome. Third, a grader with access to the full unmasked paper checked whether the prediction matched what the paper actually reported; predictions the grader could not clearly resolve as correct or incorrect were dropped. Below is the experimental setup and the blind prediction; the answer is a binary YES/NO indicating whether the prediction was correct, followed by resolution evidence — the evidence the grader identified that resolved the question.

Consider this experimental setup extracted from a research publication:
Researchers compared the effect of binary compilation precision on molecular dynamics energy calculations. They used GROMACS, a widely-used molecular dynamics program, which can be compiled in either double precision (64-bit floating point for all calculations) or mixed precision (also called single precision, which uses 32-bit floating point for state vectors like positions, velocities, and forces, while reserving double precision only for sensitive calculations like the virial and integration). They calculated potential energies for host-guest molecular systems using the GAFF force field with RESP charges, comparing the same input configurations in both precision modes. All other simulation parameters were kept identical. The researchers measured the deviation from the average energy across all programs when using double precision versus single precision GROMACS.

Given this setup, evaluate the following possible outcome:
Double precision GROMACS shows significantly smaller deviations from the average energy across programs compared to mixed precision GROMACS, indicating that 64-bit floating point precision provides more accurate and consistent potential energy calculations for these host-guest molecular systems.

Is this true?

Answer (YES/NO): NO